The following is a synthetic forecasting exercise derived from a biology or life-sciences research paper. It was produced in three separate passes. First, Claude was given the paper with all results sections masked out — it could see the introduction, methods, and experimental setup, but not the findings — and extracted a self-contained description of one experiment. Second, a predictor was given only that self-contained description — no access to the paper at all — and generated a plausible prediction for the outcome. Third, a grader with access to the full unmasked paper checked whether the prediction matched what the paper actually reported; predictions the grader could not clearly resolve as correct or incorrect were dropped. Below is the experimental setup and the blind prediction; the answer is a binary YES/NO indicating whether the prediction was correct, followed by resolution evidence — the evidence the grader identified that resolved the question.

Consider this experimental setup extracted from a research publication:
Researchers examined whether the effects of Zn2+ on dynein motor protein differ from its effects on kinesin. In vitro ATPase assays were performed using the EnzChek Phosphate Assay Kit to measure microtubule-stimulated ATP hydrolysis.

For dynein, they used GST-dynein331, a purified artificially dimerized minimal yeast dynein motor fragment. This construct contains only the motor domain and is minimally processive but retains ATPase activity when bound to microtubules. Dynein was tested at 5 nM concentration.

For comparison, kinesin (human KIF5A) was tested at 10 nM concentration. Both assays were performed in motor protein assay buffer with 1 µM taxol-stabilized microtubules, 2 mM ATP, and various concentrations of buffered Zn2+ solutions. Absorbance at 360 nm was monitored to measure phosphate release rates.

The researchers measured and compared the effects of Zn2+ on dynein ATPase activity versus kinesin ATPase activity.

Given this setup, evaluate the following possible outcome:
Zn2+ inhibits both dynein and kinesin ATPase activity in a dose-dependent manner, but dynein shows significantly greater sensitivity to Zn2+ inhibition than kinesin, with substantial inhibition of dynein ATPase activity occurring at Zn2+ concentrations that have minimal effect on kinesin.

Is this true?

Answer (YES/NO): NO